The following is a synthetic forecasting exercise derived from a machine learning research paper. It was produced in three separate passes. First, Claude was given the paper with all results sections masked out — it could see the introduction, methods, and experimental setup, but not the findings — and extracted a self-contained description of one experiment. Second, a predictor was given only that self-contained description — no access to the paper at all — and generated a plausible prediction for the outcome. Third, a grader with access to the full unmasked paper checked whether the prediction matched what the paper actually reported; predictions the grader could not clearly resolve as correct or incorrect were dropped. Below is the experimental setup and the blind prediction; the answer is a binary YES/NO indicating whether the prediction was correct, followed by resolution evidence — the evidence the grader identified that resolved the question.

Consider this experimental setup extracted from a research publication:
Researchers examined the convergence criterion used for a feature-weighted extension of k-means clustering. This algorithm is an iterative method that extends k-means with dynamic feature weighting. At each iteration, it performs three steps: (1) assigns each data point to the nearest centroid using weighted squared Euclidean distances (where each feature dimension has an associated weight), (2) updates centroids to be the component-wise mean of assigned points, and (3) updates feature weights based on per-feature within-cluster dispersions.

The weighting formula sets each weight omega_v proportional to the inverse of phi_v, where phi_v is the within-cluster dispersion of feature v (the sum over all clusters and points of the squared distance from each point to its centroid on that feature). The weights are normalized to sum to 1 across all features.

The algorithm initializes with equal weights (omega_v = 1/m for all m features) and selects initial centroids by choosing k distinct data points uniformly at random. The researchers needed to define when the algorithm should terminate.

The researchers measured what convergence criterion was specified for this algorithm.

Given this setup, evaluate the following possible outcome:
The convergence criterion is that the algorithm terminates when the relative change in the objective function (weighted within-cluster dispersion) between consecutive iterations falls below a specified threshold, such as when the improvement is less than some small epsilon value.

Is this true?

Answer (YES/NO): NO